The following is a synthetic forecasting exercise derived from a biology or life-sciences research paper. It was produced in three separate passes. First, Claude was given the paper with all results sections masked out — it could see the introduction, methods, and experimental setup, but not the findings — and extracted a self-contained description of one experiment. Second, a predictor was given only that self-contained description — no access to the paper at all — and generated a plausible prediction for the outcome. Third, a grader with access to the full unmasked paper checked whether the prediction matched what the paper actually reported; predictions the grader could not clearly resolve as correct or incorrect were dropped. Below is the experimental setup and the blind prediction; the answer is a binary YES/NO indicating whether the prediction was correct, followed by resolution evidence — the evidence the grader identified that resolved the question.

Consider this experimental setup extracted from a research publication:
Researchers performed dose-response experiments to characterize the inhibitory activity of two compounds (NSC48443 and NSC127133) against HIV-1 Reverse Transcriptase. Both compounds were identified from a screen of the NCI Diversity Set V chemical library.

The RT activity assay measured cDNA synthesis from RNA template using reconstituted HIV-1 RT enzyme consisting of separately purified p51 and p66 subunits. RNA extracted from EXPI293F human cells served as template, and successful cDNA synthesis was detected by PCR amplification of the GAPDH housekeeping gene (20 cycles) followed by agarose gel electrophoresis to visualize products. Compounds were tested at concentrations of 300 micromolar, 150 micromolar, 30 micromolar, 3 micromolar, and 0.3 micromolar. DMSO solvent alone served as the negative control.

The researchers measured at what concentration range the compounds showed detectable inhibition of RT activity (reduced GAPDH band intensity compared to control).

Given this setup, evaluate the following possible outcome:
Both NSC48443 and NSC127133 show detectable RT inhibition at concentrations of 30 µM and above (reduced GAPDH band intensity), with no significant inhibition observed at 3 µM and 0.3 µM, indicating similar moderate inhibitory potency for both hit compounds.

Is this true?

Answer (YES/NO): NO